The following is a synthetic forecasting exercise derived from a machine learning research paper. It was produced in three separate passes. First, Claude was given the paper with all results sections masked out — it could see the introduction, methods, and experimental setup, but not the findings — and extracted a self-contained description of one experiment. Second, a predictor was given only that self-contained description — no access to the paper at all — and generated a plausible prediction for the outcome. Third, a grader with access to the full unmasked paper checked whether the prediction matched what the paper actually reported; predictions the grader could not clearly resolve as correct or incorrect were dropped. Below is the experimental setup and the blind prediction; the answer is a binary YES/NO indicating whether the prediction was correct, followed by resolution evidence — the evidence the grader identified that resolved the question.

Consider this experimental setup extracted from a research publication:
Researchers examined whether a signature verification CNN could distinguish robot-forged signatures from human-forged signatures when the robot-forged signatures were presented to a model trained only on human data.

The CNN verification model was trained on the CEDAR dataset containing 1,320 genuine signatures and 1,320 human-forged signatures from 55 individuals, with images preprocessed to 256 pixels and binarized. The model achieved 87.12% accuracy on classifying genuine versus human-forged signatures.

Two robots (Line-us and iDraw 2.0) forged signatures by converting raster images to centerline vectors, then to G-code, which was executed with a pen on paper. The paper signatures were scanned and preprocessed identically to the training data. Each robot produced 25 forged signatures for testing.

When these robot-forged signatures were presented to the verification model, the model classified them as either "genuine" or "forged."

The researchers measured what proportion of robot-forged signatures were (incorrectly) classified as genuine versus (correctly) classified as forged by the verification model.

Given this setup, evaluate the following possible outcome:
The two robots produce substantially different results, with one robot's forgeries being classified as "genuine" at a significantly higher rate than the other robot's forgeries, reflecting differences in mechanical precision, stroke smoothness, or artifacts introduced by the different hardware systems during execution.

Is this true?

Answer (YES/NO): NO